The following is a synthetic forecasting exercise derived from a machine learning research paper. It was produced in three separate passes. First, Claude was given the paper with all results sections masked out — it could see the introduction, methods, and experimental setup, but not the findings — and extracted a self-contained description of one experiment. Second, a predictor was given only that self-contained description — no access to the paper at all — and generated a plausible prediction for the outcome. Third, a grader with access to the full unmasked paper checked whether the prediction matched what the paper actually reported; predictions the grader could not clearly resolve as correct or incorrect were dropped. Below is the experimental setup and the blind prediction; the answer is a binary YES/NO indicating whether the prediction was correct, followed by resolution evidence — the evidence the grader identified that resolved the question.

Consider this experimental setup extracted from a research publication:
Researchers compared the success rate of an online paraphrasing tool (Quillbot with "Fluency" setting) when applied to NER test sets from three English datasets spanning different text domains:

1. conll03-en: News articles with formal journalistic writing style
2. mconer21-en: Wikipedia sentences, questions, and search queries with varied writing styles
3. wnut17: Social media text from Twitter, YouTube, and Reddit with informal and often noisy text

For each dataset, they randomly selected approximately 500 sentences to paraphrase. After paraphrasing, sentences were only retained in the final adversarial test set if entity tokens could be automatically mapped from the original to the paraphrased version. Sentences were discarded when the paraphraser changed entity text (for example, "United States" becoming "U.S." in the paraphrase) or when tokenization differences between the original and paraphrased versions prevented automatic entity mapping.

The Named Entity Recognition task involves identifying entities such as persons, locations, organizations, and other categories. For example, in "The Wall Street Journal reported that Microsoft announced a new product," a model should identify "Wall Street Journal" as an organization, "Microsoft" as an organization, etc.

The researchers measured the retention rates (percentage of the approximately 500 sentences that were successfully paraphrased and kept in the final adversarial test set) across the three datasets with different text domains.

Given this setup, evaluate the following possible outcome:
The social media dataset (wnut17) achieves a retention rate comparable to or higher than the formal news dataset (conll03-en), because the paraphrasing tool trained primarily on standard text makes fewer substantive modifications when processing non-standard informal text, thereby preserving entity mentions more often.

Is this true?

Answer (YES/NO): NO